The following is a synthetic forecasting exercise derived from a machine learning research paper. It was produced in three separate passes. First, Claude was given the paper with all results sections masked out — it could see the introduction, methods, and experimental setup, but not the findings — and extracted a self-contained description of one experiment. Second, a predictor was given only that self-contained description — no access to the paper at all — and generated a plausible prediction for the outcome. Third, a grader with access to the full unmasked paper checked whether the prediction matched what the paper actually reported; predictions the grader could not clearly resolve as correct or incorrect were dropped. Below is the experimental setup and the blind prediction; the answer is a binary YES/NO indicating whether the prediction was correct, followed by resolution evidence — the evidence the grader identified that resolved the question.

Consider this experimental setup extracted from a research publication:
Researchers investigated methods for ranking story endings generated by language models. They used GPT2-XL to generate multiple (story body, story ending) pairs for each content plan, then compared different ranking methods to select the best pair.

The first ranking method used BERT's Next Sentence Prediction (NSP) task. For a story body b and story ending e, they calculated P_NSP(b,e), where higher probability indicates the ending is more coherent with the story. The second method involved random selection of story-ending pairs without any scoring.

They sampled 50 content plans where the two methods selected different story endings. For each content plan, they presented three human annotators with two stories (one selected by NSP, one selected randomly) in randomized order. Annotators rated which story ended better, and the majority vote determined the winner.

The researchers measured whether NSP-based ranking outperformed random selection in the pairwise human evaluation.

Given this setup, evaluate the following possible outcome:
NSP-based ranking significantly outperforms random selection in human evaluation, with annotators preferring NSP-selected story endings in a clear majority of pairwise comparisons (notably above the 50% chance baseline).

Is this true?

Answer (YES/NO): NO